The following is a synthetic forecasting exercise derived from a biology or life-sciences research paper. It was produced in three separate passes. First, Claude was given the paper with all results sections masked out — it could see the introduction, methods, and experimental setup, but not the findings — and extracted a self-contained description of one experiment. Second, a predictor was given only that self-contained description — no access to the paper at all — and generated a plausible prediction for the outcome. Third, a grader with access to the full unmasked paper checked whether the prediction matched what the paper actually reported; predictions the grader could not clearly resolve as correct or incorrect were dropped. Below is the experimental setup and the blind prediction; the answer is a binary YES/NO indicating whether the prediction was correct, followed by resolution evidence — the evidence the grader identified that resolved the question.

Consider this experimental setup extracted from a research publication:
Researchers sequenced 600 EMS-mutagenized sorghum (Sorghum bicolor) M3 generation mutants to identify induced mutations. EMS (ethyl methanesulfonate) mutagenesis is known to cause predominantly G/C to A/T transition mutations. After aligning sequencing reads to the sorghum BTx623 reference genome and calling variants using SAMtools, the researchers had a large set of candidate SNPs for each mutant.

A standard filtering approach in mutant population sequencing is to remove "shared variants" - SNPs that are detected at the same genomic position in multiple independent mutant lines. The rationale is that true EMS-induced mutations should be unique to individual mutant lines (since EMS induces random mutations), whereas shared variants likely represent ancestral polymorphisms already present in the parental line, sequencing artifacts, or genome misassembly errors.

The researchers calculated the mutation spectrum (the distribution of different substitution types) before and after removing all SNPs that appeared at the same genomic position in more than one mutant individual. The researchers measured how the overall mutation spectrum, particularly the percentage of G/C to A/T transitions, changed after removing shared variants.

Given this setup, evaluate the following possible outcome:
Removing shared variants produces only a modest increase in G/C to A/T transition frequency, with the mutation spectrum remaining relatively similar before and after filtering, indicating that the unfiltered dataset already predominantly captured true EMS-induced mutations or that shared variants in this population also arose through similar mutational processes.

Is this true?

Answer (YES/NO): NO